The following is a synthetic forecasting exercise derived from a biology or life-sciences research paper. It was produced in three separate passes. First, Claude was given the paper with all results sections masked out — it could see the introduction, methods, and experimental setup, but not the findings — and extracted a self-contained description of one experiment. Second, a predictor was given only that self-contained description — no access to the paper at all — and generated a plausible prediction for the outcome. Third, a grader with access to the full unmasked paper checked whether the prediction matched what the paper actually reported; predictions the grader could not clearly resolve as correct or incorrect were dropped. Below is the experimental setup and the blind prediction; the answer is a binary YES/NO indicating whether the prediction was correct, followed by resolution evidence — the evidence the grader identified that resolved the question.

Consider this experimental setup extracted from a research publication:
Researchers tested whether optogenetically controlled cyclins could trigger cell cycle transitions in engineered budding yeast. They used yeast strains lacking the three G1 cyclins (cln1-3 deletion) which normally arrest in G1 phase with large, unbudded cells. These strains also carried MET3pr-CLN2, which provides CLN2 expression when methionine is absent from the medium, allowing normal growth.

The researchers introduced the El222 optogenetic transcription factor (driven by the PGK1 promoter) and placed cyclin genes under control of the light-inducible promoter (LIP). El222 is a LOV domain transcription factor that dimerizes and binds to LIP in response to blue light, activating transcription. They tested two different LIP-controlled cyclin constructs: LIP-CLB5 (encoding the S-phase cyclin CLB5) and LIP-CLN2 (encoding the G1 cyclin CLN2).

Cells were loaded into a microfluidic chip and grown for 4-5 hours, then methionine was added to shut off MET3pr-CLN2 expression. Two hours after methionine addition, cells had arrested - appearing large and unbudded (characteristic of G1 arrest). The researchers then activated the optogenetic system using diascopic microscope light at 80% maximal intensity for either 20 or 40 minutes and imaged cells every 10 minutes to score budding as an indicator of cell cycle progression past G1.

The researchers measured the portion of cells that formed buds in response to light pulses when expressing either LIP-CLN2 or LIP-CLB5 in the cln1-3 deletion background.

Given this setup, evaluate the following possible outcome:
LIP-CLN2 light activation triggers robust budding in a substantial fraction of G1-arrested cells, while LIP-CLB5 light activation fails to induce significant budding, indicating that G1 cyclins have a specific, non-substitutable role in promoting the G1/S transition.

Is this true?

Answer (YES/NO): NO